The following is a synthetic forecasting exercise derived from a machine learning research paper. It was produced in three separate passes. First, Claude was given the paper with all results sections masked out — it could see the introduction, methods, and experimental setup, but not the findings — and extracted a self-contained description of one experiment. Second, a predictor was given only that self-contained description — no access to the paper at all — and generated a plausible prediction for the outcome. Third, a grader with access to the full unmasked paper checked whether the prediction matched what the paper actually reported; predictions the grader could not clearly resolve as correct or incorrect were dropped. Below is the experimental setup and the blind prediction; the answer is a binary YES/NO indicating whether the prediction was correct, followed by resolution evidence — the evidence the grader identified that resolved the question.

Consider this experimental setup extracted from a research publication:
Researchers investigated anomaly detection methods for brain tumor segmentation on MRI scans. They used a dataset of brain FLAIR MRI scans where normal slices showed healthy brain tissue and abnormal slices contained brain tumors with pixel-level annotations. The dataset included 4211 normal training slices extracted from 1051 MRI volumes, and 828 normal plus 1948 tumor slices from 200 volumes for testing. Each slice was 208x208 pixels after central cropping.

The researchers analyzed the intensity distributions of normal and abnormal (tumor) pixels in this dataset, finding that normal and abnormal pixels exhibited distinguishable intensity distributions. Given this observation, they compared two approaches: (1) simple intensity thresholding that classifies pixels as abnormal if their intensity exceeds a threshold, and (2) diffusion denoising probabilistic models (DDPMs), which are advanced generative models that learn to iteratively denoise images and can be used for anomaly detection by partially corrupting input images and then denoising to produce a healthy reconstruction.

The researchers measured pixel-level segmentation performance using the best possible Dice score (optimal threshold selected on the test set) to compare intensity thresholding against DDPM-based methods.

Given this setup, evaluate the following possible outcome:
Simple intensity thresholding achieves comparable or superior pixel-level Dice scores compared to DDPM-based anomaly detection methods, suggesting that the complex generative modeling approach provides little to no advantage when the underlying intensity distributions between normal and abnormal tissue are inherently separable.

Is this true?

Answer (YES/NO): YES